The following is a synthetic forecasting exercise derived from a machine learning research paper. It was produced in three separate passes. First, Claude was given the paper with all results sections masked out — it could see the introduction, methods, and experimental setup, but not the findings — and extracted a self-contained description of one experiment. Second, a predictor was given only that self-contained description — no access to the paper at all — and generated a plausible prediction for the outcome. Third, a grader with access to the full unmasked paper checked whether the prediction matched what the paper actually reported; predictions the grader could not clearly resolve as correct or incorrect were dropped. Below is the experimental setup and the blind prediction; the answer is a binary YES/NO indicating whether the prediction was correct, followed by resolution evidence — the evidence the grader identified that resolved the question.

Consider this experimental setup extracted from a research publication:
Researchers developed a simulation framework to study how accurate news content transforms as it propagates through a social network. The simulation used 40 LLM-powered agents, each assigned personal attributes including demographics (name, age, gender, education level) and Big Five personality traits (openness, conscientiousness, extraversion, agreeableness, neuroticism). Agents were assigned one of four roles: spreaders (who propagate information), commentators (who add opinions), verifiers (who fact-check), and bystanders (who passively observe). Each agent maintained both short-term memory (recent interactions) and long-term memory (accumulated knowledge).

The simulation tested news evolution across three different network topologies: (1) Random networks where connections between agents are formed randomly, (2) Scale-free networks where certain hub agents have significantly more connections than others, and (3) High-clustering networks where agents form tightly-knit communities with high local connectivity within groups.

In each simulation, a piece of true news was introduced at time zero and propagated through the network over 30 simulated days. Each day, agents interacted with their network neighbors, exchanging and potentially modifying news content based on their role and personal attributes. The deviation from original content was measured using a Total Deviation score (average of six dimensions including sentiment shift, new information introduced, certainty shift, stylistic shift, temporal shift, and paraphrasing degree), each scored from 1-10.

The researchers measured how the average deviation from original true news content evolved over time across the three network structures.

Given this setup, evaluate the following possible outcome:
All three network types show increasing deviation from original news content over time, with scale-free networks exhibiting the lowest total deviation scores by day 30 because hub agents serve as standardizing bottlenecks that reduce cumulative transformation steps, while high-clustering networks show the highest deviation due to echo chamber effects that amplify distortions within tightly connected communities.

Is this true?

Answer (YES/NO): NO